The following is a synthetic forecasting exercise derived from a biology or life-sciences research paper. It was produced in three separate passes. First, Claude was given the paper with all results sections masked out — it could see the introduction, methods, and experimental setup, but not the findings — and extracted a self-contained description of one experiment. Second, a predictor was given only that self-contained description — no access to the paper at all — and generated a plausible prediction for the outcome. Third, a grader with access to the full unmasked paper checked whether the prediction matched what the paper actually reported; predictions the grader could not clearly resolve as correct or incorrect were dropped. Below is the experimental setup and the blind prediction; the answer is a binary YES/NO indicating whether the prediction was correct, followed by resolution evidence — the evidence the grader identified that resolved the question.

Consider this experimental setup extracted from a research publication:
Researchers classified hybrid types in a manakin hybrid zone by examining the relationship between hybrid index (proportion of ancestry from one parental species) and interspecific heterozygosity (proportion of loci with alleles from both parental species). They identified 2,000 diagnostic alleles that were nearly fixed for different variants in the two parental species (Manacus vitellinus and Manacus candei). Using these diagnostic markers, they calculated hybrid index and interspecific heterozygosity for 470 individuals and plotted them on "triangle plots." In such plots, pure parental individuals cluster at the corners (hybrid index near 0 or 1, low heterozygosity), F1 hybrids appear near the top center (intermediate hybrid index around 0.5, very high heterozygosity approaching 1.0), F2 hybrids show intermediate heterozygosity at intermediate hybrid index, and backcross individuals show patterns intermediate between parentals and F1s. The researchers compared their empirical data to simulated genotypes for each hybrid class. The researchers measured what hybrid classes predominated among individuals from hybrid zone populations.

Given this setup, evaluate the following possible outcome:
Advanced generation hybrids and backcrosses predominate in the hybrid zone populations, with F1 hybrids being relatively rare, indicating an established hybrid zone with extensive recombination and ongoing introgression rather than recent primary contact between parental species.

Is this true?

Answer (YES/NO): YES